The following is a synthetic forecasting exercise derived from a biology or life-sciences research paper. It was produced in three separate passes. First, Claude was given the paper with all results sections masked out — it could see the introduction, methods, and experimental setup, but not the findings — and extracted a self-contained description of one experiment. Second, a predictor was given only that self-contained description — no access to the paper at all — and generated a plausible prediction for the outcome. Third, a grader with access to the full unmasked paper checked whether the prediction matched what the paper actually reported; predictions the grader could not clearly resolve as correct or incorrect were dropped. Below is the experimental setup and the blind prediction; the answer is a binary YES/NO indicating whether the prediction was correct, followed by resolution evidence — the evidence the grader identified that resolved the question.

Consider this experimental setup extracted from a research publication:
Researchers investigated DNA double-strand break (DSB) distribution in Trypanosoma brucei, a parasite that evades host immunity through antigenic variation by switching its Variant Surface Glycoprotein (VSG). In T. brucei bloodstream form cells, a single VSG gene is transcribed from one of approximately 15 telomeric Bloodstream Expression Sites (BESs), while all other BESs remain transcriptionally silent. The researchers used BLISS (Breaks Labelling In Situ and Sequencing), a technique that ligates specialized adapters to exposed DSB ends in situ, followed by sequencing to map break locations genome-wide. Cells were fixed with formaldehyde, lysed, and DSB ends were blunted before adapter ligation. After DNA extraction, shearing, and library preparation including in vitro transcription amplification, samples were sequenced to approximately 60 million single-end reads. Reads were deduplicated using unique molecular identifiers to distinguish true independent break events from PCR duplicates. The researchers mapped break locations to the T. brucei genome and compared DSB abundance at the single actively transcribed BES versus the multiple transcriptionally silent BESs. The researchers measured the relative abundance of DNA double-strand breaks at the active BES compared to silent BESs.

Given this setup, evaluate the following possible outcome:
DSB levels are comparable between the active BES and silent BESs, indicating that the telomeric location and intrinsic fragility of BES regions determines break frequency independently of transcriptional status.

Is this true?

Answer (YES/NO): NO